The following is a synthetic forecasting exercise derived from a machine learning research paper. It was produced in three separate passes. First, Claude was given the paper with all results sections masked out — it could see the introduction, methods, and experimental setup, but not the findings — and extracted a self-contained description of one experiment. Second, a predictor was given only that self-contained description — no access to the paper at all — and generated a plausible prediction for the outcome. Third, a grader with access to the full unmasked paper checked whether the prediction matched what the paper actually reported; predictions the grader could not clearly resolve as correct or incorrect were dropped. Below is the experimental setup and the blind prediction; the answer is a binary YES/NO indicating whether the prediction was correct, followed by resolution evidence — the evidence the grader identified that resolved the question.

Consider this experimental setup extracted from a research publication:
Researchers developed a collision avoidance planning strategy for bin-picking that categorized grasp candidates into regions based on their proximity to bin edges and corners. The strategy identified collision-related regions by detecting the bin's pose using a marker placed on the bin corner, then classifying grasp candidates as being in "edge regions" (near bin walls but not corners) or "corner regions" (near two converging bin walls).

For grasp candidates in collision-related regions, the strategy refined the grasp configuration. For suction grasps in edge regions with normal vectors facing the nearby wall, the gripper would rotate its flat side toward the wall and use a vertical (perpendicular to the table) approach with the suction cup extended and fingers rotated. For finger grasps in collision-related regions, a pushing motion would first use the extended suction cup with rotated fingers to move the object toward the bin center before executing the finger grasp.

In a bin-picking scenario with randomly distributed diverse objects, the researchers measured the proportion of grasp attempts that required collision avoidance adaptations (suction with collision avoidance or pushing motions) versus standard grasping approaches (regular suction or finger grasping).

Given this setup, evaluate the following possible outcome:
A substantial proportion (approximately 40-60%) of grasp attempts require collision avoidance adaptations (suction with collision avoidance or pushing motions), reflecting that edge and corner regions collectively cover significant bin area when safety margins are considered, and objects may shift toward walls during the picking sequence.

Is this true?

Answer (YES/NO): NO